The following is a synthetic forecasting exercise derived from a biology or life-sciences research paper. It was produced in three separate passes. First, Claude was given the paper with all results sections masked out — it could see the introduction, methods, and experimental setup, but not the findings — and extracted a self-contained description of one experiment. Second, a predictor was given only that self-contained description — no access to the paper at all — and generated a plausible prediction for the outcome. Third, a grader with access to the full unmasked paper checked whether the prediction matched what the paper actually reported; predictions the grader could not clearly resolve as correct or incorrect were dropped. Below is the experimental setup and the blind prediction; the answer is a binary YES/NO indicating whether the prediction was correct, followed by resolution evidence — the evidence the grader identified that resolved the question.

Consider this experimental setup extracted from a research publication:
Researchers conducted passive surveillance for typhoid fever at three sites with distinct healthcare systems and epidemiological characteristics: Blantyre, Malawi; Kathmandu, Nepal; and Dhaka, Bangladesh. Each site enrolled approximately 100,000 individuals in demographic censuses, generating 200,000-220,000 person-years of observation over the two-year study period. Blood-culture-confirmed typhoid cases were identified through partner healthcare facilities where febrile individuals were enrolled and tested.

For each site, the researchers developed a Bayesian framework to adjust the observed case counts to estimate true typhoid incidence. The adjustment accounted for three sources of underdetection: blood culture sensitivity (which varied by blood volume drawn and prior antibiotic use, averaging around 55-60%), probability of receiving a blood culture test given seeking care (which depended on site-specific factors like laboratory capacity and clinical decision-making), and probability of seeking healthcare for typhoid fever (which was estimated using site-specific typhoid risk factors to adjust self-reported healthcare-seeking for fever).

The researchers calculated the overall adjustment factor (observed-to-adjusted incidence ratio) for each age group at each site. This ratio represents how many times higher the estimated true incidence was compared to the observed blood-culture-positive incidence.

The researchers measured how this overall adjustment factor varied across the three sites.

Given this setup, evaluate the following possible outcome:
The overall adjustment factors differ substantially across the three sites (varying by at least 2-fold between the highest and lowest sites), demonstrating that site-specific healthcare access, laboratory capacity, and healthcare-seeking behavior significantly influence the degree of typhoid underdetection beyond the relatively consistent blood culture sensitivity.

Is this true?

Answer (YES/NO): YES